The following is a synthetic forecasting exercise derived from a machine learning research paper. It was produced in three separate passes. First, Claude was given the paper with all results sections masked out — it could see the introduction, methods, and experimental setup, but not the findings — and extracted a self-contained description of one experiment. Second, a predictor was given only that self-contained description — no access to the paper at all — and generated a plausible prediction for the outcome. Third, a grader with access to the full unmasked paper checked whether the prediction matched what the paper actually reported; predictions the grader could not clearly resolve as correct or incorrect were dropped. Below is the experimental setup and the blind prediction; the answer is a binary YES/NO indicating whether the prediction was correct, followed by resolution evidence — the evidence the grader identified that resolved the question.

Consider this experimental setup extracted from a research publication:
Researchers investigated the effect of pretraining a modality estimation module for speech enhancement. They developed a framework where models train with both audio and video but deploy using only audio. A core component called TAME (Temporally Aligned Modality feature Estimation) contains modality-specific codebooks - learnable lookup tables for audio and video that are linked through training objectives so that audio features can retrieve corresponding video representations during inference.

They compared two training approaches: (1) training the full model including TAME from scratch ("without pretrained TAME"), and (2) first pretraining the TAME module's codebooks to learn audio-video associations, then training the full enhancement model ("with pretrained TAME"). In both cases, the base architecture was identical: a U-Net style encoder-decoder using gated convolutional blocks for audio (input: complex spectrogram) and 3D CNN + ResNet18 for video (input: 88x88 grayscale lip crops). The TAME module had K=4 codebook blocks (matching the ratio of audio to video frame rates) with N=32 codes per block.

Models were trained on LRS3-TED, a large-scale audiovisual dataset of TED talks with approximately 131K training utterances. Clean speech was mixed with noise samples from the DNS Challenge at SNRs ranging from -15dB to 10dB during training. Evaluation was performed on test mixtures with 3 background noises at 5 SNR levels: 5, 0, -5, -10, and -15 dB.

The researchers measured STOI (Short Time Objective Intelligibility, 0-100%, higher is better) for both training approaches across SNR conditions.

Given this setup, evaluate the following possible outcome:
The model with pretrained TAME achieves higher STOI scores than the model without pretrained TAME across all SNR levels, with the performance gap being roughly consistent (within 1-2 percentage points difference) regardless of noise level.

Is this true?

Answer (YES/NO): NO